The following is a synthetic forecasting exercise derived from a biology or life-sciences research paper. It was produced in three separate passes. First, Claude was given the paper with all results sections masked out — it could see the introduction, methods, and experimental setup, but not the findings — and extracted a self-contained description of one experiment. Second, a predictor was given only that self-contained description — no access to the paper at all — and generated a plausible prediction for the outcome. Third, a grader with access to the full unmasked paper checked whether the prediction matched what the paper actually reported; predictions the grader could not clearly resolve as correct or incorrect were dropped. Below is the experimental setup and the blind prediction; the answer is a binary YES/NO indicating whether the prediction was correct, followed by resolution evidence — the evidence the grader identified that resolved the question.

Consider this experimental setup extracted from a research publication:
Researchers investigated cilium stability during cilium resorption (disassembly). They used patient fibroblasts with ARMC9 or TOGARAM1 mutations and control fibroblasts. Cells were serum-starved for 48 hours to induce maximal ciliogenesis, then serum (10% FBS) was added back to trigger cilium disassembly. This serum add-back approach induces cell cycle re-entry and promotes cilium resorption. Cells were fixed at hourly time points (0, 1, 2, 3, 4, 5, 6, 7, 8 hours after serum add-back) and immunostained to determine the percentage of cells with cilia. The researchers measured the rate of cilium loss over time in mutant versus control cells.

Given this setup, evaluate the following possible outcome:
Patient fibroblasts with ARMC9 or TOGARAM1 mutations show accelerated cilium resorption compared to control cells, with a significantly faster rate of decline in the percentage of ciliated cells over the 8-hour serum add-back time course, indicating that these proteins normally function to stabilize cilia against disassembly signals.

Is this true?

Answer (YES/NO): NO